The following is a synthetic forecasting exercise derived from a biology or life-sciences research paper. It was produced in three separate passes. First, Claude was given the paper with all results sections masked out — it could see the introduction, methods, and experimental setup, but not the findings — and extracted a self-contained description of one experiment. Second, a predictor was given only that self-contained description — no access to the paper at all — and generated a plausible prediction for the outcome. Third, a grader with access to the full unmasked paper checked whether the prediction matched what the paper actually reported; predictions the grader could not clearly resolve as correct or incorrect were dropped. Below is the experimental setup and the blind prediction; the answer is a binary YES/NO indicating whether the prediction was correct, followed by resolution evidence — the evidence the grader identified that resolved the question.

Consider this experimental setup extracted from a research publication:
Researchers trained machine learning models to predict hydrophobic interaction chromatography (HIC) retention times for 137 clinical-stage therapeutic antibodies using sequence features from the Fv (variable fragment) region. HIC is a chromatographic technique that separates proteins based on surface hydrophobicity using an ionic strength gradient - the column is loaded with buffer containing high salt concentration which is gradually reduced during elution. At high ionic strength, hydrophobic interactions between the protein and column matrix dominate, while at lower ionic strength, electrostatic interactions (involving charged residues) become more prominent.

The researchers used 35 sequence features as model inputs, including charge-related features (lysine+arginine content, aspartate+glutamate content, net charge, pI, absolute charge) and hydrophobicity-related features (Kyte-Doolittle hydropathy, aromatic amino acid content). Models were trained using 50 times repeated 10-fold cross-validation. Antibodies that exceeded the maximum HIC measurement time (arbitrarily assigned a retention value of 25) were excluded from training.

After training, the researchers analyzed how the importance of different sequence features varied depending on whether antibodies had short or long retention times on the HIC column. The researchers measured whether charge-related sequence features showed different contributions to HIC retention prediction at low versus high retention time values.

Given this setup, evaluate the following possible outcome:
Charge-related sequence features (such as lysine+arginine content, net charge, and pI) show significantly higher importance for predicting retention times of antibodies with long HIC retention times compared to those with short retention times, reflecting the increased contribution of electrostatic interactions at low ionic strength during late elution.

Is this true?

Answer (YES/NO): YES